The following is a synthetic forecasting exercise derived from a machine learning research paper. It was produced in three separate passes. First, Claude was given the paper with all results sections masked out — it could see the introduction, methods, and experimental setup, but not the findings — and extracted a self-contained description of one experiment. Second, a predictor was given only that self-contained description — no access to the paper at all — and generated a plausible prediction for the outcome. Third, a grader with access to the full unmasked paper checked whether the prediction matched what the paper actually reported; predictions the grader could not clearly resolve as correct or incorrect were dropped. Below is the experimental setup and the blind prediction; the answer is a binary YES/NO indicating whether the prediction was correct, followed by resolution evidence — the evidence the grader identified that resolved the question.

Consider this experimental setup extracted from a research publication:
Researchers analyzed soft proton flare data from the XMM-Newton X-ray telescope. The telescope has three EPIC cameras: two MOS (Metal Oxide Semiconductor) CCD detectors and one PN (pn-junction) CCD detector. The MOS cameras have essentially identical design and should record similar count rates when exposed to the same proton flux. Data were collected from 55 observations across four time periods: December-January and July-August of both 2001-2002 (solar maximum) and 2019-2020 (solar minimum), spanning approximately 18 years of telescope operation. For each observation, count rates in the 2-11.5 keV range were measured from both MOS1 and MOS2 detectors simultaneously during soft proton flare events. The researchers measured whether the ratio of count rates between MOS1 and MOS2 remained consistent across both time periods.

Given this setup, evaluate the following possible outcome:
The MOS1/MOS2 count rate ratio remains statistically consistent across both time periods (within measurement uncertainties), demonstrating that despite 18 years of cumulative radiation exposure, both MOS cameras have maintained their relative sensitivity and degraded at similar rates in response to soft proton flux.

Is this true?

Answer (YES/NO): NO